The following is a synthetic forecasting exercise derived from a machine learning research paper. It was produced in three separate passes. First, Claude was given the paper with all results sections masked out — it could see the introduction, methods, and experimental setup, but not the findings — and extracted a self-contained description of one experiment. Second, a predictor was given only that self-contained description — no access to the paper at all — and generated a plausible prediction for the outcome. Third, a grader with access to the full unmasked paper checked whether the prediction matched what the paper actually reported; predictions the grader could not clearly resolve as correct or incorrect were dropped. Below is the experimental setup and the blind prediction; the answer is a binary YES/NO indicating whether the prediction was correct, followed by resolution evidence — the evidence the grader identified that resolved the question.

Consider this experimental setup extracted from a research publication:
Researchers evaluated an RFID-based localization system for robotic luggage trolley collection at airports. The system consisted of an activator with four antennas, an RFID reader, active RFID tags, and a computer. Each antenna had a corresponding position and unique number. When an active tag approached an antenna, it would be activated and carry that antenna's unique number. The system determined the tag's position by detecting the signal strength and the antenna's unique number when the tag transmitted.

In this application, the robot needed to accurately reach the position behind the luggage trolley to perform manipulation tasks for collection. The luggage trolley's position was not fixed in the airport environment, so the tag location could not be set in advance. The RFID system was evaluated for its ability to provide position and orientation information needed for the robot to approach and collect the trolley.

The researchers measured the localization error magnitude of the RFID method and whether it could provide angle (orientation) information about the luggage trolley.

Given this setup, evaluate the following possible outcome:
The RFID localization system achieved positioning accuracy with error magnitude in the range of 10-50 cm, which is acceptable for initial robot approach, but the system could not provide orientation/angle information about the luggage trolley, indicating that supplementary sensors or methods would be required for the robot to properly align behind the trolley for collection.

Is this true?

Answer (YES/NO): NO